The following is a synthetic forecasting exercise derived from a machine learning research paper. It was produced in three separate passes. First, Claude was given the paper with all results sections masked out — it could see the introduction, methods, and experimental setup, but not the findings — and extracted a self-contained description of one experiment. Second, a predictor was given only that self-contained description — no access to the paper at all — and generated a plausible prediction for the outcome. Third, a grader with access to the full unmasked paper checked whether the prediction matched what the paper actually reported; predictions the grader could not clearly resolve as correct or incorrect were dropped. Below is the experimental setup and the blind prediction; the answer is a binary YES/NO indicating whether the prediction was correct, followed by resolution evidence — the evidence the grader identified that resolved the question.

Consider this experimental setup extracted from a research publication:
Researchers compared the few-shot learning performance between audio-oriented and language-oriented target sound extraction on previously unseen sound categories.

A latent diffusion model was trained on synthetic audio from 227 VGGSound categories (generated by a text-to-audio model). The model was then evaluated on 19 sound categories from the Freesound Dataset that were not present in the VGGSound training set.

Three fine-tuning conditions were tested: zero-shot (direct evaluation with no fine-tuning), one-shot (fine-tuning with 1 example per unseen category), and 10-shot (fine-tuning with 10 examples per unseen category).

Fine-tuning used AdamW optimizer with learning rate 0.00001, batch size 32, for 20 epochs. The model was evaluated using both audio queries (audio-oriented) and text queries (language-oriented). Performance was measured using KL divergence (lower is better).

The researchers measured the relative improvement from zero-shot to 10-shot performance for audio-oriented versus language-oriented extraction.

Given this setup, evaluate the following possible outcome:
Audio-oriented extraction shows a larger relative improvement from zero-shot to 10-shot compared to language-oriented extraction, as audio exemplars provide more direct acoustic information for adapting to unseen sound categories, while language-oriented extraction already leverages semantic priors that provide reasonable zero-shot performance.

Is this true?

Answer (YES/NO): NO